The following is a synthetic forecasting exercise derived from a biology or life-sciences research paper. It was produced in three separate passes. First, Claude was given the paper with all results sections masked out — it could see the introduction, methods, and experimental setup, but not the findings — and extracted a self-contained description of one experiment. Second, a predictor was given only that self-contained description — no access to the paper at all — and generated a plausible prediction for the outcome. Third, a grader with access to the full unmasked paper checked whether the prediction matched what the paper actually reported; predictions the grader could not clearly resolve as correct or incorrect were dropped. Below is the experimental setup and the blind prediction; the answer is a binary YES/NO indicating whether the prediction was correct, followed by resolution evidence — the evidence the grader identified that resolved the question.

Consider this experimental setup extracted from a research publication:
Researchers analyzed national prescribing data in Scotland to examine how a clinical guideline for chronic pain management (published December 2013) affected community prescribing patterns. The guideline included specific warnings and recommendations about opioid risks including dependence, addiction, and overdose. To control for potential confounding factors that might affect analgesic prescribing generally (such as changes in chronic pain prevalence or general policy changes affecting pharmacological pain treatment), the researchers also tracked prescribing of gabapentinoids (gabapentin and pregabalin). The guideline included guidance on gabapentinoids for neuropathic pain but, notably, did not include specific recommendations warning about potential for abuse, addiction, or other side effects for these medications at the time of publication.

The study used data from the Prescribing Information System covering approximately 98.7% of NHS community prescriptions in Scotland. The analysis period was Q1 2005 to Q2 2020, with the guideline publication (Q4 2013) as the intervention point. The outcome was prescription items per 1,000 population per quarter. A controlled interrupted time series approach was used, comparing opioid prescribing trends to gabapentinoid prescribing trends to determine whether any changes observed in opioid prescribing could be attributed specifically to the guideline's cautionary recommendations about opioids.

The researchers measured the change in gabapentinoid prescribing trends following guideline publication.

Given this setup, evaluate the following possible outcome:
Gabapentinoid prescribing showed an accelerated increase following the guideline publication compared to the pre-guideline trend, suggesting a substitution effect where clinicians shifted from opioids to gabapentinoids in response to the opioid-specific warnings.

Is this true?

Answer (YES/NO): YES